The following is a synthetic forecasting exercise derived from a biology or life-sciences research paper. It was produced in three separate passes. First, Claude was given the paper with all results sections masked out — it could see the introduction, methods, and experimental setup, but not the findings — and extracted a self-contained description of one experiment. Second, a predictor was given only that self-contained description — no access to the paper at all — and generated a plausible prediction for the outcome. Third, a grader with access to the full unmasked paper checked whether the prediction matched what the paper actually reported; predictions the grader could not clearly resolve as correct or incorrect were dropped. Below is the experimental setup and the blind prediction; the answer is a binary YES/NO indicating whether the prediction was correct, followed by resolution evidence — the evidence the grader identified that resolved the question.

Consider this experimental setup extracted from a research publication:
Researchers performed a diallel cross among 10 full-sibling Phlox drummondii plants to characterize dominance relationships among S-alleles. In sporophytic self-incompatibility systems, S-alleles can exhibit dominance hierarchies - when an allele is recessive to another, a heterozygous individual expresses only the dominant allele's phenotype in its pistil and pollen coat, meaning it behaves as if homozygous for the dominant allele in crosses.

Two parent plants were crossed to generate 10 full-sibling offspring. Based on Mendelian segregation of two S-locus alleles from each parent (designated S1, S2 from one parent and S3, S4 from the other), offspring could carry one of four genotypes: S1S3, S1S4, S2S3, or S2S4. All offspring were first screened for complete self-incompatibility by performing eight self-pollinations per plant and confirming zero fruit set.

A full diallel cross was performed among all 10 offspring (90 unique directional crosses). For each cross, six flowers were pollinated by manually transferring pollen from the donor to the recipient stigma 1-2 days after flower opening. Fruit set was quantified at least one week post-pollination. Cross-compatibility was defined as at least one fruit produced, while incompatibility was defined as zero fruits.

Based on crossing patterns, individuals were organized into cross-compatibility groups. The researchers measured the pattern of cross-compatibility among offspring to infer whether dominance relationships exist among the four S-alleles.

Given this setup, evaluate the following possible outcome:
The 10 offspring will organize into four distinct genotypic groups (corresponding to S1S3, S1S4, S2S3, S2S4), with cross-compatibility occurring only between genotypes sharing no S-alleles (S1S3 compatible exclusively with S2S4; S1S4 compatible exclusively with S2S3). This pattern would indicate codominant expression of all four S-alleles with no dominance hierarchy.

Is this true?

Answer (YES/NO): NO